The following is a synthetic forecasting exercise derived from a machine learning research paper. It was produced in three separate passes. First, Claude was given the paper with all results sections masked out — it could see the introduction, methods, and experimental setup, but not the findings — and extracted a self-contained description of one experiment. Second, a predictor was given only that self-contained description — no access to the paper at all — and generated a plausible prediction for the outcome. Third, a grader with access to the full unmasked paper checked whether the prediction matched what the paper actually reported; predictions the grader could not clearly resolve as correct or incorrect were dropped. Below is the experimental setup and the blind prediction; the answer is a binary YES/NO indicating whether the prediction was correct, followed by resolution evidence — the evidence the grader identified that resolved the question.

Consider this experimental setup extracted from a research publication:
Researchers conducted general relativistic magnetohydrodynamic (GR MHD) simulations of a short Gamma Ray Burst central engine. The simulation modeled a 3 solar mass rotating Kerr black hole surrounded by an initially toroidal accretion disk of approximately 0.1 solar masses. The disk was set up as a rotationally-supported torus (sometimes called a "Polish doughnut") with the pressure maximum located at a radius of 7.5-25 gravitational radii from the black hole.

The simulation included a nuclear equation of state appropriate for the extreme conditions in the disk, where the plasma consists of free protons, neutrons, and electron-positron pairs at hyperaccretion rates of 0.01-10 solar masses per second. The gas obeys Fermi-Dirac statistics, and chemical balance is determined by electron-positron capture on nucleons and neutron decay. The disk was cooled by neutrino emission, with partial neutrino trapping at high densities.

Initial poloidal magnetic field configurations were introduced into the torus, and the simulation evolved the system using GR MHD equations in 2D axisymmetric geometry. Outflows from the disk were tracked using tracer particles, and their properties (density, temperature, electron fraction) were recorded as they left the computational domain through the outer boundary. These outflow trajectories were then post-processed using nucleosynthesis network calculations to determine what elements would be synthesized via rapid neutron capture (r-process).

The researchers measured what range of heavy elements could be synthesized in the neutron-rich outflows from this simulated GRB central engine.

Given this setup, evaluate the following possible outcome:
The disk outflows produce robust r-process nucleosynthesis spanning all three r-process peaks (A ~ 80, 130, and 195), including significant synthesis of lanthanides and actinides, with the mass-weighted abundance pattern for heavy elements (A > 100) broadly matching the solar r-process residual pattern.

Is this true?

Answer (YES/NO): NO